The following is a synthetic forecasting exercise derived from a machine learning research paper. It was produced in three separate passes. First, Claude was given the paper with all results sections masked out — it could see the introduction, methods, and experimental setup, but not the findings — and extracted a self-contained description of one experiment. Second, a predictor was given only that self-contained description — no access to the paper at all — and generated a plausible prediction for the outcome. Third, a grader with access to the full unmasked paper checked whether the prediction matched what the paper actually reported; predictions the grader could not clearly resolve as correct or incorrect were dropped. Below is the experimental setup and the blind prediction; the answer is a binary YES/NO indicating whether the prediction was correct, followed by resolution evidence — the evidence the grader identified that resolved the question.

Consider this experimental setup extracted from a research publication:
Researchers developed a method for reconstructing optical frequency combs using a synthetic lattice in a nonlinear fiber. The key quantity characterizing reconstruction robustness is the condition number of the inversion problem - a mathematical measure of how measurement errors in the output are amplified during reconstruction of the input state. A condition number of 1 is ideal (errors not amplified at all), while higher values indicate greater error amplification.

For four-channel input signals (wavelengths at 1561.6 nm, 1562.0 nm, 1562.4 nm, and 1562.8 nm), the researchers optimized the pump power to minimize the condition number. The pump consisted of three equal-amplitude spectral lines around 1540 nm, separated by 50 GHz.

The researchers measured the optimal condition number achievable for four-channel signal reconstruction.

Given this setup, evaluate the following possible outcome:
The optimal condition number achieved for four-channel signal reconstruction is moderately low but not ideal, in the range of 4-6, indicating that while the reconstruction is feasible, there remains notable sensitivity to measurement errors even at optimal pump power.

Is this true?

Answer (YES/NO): NO